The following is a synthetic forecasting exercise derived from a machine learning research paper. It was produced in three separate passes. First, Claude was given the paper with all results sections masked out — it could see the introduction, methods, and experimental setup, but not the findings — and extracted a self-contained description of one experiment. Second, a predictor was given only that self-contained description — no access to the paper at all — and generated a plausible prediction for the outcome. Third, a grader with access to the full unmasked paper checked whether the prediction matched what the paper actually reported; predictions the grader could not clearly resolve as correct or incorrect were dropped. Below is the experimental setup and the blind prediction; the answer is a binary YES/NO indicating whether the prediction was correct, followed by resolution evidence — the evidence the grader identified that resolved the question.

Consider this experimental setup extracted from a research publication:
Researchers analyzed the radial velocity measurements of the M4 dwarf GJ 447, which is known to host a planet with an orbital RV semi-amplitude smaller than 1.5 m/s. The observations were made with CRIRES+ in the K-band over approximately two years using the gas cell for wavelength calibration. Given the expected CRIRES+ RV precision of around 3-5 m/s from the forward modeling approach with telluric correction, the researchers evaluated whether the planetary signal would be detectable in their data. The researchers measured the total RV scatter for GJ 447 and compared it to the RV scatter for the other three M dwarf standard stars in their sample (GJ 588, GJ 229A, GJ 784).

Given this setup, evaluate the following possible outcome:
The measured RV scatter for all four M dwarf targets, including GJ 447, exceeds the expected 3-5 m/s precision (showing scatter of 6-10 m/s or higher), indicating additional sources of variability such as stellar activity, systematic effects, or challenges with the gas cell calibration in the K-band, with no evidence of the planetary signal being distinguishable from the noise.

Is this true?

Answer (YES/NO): NO